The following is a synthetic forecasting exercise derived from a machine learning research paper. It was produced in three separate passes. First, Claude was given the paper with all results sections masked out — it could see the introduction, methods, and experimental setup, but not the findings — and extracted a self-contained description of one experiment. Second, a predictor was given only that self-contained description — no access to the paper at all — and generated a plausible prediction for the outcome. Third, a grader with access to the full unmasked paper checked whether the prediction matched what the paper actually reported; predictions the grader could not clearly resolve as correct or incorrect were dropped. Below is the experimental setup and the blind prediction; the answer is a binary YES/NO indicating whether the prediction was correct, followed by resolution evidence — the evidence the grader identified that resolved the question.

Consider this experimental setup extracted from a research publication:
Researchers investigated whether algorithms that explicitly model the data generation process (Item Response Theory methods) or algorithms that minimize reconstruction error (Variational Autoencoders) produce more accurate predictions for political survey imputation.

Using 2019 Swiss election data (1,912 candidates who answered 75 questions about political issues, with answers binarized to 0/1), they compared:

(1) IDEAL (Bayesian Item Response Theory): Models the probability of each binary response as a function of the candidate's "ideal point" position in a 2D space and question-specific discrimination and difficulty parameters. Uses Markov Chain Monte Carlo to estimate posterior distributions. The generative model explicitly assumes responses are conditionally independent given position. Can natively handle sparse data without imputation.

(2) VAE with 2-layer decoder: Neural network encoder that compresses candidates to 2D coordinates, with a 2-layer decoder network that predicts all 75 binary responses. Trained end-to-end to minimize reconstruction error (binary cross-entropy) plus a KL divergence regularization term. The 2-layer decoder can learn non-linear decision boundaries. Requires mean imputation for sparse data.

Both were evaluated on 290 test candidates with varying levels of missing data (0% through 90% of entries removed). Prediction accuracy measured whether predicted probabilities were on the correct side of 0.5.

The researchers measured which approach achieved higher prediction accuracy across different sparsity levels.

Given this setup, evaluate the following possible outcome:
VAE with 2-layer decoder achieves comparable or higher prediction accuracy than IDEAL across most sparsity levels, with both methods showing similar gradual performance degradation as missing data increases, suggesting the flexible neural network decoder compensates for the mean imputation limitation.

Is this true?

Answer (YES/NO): NO